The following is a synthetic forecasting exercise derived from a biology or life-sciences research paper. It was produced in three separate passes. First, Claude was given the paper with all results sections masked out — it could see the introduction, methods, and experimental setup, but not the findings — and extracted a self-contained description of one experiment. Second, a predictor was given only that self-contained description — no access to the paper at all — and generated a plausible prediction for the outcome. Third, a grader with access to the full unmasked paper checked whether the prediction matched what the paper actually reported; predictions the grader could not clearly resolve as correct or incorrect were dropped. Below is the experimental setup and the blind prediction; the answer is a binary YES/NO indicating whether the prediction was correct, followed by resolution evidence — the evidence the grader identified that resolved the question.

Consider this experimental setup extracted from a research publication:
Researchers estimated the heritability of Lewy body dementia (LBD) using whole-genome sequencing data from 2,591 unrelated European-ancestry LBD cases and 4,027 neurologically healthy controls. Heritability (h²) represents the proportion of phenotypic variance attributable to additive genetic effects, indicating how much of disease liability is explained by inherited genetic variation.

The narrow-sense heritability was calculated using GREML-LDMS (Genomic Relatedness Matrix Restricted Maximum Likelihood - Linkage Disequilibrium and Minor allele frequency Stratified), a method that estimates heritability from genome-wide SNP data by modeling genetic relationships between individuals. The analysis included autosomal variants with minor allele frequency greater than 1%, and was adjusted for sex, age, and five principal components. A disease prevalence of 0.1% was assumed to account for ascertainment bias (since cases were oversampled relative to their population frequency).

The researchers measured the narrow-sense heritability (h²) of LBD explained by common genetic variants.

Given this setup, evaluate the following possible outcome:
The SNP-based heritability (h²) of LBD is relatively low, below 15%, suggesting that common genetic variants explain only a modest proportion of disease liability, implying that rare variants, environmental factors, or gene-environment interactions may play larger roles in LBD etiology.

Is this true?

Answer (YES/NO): YES